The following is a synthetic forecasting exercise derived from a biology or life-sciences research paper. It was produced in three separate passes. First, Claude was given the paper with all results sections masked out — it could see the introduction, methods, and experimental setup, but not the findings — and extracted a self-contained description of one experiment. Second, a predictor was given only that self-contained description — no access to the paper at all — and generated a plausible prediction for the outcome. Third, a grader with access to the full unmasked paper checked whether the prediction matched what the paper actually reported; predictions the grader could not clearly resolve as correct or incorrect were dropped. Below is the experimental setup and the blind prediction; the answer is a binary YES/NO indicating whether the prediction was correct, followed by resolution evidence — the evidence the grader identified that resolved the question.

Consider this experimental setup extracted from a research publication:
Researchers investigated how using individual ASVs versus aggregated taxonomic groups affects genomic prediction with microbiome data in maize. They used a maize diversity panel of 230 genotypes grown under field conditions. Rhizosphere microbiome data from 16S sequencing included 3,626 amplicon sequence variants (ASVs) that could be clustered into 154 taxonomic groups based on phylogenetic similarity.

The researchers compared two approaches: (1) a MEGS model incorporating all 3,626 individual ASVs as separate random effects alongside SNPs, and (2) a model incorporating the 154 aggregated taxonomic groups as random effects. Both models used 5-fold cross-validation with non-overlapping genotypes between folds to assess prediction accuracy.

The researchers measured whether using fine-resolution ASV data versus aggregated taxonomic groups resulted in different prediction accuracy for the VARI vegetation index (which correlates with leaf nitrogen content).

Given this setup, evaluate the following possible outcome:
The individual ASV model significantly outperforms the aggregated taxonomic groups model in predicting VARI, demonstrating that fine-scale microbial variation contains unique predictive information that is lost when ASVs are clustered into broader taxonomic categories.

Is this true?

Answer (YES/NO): NO